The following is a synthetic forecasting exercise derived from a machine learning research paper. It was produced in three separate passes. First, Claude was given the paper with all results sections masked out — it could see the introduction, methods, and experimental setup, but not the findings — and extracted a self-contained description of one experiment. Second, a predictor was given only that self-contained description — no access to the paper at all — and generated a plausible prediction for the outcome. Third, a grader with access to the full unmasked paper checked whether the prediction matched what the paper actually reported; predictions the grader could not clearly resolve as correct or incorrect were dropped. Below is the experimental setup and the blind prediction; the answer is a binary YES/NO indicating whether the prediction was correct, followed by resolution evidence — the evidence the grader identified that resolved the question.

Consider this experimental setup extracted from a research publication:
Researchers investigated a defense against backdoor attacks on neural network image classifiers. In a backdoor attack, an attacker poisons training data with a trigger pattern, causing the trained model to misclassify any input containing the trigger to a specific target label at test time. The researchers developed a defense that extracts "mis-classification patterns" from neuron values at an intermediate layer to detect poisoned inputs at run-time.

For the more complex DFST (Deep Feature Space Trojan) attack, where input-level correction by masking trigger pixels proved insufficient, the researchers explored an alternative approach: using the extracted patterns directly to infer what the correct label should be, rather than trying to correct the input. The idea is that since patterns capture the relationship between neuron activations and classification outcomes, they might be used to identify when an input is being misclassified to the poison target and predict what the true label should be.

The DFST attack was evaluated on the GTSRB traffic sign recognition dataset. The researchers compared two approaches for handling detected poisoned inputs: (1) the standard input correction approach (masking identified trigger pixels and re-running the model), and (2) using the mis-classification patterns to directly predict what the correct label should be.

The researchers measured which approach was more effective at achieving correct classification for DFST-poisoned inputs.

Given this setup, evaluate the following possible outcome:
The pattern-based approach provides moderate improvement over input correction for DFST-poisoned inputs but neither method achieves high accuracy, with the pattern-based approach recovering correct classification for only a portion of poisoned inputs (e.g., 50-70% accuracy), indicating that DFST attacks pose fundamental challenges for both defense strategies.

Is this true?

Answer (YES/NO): NO